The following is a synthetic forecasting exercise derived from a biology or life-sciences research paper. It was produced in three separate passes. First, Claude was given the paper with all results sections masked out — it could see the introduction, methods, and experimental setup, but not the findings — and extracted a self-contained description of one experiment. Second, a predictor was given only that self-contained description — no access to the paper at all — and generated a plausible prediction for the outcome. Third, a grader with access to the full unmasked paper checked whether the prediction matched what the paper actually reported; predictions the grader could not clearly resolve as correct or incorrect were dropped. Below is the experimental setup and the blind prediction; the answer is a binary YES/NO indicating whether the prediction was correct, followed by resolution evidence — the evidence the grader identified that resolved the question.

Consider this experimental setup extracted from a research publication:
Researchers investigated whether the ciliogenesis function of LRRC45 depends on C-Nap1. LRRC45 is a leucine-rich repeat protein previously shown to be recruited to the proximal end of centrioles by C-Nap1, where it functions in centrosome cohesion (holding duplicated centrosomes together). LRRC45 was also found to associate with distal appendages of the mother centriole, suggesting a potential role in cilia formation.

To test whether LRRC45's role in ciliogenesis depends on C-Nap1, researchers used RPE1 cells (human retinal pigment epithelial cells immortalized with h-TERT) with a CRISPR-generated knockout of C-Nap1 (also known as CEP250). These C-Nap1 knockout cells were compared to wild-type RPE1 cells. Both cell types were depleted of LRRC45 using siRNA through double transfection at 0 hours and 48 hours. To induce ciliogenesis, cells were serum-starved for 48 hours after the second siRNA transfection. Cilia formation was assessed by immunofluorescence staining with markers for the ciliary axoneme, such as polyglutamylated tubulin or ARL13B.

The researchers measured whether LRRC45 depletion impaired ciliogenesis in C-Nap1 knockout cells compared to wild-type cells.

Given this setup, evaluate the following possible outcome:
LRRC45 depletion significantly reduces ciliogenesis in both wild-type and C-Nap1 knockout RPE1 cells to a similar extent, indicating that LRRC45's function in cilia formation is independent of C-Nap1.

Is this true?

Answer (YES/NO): YES